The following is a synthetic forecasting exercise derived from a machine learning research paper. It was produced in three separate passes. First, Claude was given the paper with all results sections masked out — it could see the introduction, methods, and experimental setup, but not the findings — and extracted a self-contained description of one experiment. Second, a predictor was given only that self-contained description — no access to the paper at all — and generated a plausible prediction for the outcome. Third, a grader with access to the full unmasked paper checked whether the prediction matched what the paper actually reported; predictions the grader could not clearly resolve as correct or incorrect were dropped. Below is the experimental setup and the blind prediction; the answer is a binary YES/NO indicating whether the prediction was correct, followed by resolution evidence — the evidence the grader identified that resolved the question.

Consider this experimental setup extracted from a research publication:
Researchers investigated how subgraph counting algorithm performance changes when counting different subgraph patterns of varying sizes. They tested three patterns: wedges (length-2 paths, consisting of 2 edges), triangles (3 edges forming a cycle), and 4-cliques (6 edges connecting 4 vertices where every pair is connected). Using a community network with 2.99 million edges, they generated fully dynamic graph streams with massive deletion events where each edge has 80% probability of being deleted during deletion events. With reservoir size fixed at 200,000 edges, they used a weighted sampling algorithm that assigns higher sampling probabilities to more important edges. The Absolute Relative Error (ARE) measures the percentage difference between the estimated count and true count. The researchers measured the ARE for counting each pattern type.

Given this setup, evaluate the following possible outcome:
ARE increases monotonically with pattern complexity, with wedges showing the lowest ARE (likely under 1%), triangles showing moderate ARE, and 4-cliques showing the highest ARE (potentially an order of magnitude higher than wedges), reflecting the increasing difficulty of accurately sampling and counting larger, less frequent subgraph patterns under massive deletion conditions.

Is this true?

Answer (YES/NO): YES